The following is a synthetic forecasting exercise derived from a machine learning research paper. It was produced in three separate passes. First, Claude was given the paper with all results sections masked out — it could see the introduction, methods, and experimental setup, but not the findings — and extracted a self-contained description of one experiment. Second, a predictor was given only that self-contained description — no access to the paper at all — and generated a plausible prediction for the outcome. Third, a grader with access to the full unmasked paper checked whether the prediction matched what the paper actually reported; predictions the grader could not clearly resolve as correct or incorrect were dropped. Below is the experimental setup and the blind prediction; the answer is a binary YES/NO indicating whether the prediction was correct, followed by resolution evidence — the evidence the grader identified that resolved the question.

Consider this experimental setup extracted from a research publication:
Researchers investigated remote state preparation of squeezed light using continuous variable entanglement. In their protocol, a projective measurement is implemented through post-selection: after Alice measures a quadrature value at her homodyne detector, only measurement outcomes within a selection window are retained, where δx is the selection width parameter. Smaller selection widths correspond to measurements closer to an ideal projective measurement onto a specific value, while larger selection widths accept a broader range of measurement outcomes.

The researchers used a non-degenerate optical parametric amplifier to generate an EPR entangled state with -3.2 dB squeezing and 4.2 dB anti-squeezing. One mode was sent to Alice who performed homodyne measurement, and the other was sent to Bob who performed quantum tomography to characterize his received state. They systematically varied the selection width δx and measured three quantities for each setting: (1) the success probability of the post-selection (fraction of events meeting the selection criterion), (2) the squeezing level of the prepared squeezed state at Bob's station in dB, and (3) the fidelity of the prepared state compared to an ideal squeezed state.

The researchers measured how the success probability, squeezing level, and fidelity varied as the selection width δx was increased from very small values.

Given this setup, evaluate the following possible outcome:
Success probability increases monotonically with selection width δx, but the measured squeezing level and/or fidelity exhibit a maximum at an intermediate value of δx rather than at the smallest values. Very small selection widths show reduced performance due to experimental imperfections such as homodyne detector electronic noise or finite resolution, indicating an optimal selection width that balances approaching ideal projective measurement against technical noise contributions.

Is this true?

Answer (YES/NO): NO